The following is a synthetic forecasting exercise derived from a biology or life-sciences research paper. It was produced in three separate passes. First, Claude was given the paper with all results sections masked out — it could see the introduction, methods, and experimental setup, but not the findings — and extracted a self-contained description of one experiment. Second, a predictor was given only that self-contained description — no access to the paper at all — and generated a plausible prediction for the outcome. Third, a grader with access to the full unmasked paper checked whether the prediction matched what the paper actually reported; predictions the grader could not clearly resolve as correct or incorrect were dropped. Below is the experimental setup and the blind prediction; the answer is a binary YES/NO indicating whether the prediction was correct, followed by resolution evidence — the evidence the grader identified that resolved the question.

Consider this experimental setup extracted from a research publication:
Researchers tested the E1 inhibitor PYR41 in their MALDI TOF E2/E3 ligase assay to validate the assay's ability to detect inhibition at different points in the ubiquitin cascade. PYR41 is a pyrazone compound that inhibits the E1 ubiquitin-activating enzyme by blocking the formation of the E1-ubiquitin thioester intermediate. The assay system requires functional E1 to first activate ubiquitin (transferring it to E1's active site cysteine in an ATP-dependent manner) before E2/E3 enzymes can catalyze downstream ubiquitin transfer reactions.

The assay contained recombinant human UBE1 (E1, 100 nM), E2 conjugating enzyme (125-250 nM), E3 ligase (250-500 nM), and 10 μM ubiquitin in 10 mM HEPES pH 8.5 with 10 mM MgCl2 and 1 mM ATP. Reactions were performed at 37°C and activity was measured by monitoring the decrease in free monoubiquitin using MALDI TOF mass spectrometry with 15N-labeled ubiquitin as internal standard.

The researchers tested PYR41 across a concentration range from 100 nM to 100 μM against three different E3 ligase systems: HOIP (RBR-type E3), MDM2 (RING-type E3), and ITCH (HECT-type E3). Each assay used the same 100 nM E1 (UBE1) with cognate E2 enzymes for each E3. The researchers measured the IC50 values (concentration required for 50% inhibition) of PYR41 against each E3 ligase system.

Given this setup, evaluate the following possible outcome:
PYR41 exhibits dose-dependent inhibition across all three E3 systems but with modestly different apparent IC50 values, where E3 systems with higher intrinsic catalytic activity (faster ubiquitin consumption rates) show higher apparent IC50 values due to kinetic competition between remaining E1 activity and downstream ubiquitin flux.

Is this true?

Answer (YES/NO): NO